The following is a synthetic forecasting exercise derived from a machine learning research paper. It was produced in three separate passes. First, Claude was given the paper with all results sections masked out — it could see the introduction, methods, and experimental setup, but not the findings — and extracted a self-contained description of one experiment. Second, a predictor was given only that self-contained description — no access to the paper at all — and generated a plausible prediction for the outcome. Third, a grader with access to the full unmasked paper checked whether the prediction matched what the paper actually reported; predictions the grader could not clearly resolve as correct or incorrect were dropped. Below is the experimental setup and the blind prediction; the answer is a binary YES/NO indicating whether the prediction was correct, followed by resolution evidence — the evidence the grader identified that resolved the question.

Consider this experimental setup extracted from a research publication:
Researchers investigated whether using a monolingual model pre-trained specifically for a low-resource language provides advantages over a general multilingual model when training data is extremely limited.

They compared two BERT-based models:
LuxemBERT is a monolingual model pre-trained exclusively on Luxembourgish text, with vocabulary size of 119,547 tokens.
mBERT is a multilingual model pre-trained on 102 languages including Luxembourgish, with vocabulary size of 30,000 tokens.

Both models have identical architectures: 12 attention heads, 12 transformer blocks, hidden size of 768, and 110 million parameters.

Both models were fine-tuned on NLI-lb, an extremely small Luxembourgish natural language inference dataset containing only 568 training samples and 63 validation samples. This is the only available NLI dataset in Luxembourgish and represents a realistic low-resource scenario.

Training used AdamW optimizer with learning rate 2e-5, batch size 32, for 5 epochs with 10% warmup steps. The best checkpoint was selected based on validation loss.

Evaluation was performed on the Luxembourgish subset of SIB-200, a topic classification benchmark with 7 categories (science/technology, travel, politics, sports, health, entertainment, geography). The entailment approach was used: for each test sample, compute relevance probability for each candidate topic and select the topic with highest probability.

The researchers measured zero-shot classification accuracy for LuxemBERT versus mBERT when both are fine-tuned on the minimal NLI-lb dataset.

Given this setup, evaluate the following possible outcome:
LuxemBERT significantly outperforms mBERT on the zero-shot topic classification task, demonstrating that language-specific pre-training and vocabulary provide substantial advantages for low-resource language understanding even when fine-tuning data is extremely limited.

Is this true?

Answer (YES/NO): NO